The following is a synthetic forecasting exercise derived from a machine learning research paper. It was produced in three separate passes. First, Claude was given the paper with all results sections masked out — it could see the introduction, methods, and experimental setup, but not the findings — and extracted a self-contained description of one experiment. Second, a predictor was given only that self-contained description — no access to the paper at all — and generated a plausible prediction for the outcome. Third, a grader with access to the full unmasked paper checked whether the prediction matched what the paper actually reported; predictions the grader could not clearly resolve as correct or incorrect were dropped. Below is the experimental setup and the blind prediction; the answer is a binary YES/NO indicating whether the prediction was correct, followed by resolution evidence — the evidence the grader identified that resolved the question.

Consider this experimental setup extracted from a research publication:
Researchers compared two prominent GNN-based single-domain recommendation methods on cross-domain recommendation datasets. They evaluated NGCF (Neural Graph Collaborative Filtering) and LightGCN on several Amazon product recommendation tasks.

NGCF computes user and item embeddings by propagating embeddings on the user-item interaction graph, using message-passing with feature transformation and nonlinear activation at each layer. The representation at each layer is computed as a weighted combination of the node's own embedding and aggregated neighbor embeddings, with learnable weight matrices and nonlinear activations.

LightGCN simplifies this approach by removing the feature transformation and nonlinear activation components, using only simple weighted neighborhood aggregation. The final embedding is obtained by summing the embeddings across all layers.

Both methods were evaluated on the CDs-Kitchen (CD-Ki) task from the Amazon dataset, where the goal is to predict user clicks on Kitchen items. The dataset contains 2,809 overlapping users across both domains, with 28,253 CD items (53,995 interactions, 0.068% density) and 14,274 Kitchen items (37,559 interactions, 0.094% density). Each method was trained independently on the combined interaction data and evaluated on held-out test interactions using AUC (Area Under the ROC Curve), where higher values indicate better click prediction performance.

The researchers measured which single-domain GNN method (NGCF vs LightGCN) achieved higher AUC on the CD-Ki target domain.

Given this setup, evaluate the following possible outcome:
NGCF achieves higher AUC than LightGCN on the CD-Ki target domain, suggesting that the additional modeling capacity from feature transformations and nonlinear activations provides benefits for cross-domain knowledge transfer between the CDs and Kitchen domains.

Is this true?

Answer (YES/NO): NO